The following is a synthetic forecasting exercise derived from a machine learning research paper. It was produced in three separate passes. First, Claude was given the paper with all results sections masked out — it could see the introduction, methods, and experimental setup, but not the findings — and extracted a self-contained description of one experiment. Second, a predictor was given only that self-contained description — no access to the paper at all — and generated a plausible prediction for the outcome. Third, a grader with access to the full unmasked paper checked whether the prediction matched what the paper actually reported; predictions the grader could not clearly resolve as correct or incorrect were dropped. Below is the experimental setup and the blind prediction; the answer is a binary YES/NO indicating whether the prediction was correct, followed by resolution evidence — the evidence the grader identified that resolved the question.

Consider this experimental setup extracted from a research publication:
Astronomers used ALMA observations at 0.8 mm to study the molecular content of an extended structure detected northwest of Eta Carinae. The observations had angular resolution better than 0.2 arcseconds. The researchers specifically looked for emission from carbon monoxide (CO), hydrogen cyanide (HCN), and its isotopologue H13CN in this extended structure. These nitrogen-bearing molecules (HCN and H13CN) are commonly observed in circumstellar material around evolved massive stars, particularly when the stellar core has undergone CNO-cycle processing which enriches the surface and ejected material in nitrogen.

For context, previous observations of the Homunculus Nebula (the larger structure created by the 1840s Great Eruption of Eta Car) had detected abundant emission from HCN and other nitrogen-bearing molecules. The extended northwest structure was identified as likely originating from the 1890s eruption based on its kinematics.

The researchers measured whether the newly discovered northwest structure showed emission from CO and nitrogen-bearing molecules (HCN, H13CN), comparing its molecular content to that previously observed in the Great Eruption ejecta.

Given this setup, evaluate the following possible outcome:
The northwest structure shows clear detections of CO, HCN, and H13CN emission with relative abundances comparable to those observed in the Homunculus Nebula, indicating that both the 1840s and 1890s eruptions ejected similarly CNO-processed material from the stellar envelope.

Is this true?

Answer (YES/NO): NO